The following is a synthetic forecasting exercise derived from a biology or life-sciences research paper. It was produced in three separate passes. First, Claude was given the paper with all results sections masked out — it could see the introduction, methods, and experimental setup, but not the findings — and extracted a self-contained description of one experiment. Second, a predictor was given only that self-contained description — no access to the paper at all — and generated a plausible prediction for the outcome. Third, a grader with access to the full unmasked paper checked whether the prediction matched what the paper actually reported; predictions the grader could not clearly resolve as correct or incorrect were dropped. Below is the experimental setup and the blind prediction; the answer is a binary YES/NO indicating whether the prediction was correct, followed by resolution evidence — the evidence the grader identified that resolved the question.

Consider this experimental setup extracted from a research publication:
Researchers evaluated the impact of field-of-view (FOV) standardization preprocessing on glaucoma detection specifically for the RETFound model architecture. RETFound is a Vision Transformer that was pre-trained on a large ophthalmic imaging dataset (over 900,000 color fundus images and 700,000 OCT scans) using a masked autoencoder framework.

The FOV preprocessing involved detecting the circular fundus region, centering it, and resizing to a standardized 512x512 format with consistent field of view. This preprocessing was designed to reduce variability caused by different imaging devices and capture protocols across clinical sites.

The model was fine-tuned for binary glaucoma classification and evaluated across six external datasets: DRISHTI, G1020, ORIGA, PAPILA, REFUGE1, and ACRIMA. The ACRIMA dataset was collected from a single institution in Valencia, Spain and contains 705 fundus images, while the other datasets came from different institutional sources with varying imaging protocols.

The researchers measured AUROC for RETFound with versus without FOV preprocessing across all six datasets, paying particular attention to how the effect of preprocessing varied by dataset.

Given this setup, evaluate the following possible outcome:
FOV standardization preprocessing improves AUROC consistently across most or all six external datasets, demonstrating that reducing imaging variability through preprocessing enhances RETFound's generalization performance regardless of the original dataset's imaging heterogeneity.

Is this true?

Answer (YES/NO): NO